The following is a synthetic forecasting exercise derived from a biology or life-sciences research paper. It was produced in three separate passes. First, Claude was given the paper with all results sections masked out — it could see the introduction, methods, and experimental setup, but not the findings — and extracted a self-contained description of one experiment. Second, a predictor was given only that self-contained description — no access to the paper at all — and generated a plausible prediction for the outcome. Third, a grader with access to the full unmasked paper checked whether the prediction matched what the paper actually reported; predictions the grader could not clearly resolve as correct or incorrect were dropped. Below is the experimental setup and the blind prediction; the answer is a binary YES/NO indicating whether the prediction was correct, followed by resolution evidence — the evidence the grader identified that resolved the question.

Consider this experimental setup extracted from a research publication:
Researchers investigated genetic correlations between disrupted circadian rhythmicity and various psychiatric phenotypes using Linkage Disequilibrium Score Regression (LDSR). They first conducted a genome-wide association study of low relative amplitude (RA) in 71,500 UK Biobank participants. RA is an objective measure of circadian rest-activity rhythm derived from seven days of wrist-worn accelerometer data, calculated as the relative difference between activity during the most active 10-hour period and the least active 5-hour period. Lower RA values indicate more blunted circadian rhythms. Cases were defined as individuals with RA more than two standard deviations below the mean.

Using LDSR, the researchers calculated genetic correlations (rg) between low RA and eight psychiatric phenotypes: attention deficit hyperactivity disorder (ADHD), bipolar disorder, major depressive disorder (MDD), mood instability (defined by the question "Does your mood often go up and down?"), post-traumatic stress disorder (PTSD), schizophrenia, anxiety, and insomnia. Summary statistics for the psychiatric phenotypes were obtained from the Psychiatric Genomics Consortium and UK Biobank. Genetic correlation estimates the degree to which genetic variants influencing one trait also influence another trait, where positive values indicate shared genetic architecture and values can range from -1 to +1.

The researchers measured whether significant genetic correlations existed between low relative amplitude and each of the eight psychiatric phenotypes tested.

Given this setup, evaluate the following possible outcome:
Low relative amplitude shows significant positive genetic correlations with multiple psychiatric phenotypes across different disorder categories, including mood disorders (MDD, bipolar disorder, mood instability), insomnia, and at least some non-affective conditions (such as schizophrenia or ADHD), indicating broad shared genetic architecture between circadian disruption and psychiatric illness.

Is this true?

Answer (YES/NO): NO